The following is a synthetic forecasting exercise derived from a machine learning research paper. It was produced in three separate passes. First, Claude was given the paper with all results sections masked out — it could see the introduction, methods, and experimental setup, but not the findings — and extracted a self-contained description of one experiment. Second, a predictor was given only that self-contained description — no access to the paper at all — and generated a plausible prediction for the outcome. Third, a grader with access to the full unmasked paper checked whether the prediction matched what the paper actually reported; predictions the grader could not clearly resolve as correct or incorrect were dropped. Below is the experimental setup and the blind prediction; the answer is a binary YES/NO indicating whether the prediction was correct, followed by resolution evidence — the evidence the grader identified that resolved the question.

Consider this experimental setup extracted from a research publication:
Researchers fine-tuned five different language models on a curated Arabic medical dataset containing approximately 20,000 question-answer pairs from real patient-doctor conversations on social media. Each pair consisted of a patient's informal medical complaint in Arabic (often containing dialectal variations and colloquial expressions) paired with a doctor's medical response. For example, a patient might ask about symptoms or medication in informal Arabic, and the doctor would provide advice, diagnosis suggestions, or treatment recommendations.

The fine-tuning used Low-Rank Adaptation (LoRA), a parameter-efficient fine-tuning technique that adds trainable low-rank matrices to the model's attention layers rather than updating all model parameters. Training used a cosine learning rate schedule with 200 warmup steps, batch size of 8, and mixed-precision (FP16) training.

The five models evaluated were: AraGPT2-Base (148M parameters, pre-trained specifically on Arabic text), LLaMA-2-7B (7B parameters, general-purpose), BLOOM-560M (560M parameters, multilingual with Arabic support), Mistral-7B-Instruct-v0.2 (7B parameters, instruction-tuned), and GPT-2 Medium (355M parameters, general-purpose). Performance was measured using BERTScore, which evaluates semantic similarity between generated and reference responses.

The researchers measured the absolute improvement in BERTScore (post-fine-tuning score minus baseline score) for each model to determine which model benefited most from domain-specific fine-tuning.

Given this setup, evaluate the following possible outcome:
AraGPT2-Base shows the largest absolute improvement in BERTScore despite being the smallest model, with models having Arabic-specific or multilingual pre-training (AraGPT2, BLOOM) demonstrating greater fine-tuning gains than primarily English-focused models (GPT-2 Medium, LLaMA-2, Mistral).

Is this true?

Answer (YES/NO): NO